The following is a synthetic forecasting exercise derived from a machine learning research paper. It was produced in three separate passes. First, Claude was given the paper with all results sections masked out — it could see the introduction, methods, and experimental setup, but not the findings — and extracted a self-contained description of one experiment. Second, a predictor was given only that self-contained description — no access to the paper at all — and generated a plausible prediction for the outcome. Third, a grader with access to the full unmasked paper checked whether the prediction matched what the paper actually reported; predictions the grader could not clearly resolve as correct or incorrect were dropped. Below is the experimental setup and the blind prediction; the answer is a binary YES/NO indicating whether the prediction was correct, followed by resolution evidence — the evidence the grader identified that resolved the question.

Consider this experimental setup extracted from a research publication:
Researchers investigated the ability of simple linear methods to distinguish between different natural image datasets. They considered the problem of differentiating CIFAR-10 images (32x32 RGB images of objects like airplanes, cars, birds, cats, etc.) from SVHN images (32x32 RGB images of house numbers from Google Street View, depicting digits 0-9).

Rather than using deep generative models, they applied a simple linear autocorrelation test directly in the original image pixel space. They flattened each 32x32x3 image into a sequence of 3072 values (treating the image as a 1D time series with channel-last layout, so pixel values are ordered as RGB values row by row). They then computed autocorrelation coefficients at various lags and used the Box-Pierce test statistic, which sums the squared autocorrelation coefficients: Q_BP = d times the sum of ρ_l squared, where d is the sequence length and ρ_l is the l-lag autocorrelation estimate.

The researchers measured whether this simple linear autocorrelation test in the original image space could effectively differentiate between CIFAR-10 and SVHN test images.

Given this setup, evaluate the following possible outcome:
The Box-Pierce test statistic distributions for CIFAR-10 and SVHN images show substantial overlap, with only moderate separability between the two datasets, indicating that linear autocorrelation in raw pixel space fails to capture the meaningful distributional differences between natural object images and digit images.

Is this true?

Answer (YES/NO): NO